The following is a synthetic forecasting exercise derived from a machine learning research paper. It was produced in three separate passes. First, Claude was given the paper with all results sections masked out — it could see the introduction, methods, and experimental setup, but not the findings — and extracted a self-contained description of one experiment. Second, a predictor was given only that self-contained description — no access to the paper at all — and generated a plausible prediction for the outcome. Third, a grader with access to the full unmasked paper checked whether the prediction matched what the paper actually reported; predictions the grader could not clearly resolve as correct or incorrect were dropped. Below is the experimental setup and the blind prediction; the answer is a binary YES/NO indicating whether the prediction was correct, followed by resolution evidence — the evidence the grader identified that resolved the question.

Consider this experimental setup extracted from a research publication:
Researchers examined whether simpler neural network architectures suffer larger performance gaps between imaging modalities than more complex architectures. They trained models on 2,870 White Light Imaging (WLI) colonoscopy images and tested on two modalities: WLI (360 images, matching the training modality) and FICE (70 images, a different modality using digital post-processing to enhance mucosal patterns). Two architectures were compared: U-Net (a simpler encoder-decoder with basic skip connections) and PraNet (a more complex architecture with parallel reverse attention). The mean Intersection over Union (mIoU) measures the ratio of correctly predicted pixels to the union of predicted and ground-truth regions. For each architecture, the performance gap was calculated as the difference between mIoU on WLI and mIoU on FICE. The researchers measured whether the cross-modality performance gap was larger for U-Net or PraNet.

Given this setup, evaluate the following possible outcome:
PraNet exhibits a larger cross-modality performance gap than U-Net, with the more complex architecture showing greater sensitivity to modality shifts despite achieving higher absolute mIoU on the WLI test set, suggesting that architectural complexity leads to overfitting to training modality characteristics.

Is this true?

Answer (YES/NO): NO